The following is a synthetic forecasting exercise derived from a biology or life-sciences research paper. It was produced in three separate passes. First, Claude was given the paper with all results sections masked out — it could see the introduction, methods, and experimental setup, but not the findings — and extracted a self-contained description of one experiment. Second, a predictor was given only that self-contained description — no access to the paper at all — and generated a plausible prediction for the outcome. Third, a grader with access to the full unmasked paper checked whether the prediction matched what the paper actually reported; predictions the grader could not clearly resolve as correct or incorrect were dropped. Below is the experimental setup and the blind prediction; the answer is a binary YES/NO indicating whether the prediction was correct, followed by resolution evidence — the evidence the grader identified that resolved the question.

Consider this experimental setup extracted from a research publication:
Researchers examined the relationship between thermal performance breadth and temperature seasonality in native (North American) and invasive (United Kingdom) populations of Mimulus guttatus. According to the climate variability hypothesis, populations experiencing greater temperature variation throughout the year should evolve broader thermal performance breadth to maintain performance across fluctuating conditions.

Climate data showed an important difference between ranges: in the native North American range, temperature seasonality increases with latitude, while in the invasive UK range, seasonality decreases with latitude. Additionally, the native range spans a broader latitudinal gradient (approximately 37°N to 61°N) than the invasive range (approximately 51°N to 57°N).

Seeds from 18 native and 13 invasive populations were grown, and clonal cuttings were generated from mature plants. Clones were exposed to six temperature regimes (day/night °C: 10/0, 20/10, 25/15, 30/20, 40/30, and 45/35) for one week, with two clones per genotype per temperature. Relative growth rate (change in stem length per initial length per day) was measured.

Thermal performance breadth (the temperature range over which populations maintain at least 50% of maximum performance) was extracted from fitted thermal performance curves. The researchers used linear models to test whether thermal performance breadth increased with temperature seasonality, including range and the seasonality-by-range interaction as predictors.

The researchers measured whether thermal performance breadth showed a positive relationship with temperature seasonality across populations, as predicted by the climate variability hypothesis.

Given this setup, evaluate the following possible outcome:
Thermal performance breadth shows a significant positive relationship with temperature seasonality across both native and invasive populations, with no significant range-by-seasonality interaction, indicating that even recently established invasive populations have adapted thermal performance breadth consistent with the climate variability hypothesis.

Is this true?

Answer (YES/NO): NO